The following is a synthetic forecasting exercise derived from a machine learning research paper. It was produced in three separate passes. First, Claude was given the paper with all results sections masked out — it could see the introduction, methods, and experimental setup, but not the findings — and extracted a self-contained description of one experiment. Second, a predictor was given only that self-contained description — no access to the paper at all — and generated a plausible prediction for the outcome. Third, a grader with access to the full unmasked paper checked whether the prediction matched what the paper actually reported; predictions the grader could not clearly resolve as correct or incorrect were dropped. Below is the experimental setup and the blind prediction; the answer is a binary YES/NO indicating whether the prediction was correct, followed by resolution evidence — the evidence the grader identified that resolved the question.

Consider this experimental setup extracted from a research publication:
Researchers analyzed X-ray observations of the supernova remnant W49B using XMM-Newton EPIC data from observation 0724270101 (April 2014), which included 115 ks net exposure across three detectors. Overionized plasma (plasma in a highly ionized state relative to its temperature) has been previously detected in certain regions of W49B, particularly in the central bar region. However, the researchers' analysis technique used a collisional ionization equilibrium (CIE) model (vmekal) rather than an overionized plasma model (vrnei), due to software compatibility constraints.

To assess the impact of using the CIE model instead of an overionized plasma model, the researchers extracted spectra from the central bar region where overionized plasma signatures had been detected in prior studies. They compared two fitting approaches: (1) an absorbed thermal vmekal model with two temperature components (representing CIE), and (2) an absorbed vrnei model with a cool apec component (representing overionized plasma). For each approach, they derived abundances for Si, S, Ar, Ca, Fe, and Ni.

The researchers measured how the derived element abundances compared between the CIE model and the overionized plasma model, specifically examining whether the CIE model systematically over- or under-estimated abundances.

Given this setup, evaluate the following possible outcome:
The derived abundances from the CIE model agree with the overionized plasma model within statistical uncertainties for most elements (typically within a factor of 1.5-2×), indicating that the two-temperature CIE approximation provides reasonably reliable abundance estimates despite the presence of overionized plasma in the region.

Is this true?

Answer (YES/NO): YES